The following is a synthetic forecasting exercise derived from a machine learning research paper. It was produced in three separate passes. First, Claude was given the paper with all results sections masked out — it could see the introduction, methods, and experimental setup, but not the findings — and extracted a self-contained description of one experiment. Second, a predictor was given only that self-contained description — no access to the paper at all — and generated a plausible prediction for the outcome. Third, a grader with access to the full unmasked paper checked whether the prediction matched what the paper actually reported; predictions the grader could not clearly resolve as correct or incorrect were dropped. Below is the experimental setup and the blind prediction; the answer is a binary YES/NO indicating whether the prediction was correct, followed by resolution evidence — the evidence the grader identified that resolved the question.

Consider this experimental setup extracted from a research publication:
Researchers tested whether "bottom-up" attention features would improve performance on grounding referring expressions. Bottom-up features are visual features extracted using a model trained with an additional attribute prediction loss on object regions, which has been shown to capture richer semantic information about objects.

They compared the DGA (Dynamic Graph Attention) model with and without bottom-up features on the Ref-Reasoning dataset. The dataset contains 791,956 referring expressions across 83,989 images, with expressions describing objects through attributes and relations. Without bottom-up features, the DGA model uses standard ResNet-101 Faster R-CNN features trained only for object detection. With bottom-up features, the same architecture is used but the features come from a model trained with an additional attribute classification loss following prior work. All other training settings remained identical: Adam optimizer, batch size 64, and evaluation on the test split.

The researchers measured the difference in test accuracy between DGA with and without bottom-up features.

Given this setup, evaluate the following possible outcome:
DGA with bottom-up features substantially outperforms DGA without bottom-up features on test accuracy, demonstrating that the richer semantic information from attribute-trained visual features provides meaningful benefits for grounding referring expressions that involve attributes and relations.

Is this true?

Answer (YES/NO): YES